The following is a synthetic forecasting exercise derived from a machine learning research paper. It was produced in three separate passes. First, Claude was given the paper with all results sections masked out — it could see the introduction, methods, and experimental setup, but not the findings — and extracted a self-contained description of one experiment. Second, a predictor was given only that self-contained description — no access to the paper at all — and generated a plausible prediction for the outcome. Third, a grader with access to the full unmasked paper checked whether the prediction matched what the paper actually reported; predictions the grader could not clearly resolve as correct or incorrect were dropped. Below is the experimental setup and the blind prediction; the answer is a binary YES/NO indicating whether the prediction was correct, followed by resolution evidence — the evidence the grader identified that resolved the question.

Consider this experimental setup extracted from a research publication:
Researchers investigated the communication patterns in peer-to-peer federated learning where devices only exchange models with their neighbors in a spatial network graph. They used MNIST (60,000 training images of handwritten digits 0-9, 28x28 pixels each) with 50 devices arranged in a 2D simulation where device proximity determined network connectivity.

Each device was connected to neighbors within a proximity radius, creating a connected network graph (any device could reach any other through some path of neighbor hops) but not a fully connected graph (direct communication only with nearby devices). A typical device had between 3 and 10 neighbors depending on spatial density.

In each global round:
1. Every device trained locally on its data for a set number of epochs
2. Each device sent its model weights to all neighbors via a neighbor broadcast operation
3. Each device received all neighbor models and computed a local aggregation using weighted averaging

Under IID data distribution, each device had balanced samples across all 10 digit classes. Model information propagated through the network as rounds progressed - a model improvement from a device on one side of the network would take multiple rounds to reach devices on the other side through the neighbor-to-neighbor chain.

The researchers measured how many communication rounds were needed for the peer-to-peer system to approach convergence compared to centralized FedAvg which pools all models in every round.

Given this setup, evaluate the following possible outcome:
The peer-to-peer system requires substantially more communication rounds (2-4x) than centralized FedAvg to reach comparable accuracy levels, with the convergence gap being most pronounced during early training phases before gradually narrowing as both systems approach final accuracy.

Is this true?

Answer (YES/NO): NO